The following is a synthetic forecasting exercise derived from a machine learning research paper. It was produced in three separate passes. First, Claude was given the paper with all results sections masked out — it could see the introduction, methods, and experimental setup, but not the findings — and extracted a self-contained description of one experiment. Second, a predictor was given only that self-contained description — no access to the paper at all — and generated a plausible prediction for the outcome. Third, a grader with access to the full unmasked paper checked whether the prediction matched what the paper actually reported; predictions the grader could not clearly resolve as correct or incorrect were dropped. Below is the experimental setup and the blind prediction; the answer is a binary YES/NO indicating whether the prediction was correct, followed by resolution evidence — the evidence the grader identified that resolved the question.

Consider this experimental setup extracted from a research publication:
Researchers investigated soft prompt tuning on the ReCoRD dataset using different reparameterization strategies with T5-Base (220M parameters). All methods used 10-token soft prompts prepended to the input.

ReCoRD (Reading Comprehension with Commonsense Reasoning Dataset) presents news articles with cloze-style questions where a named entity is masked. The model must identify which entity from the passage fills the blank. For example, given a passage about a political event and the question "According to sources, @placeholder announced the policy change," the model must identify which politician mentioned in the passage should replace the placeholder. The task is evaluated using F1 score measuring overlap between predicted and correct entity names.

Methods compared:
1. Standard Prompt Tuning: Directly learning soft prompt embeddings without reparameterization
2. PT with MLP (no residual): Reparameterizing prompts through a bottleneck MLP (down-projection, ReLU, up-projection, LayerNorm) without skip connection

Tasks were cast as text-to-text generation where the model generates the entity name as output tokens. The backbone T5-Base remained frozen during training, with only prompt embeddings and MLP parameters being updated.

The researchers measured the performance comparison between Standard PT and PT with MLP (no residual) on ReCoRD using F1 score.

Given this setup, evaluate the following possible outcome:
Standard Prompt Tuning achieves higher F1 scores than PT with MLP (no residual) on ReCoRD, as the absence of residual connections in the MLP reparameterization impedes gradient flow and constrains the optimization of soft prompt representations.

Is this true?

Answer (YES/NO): NO